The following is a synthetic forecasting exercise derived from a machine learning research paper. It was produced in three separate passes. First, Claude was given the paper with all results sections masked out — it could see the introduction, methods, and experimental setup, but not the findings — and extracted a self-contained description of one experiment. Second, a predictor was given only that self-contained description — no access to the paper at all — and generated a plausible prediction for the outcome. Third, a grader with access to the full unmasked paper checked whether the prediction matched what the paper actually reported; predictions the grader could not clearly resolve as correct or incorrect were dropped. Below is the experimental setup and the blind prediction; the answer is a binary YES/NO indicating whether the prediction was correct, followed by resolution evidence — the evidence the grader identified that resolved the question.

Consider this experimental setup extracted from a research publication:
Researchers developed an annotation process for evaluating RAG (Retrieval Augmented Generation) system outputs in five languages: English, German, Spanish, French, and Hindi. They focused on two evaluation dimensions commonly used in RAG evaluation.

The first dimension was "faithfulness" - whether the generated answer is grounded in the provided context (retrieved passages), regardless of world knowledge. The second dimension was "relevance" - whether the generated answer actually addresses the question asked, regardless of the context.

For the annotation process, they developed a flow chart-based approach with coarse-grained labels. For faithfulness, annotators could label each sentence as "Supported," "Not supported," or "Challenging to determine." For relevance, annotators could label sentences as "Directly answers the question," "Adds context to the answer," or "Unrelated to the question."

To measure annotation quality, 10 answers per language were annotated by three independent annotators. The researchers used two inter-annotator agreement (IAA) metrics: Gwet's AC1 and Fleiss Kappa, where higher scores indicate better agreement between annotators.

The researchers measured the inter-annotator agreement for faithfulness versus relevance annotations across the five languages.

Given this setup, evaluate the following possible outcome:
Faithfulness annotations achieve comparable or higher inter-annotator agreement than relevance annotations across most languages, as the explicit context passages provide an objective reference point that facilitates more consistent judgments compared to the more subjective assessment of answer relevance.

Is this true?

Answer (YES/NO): NO